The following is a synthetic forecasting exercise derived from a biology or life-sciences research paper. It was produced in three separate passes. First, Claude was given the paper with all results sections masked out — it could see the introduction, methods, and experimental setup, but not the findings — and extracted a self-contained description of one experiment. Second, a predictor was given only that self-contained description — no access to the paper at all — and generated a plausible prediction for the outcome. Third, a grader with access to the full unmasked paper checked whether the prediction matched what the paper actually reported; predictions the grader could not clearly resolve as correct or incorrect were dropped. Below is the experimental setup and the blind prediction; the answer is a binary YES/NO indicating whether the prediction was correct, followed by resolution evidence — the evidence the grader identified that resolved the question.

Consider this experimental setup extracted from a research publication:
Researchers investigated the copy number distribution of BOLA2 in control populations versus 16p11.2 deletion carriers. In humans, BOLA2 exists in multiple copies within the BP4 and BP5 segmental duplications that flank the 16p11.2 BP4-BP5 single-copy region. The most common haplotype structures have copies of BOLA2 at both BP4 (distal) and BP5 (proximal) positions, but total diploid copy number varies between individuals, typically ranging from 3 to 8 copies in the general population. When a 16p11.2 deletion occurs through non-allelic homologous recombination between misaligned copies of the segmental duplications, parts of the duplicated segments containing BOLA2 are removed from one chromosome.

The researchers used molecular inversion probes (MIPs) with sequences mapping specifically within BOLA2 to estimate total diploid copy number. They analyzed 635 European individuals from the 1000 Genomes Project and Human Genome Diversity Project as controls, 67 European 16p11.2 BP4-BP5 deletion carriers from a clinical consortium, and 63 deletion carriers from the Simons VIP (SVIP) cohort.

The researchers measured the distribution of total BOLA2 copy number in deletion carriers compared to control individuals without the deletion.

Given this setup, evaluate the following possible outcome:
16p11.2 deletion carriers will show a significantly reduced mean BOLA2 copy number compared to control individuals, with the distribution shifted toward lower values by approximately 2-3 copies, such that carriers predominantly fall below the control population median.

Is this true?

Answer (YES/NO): YES